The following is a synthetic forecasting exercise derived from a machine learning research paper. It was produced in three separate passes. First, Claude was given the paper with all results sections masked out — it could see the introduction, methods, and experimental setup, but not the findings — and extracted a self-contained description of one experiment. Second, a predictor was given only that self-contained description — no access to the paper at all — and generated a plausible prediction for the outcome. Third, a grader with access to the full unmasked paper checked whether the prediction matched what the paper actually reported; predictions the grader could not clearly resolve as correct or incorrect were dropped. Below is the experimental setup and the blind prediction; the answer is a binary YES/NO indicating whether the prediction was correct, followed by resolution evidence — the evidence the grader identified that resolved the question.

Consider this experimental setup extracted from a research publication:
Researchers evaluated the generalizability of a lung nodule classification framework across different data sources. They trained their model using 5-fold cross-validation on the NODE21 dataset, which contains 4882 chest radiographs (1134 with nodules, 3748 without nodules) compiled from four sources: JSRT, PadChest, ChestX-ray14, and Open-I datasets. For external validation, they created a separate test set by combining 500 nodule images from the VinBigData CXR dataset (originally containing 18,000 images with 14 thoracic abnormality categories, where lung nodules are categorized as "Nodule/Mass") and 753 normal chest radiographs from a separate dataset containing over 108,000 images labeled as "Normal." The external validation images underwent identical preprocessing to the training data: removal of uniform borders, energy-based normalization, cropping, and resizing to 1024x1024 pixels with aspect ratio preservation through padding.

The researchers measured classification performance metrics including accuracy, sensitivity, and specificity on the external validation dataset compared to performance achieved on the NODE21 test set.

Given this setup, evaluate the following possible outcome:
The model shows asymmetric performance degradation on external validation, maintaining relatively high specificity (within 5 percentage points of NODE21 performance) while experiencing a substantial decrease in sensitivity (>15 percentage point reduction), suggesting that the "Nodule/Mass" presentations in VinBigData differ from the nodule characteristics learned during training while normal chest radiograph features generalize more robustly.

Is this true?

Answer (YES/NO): NO